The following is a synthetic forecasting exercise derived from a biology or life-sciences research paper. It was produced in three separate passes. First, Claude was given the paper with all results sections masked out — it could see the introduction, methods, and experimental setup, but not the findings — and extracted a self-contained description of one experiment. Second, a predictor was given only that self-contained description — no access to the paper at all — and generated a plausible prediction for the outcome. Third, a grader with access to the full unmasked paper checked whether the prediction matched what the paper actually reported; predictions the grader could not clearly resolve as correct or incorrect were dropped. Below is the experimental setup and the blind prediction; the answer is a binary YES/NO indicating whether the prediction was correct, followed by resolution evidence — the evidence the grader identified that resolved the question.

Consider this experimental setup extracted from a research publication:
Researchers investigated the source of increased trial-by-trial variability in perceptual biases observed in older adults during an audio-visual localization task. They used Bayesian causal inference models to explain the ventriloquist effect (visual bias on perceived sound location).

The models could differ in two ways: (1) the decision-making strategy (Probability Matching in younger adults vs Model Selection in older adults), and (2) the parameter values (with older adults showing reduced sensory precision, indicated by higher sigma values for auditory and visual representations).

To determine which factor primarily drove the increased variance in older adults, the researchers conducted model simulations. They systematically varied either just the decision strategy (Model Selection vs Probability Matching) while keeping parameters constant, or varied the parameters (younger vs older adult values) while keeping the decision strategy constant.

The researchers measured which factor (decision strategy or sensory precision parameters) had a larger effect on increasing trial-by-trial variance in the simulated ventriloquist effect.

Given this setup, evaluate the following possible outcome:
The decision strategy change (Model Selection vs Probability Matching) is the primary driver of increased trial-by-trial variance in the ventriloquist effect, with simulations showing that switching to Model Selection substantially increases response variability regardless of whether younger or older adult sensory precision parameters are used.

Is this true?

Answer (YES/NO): NO